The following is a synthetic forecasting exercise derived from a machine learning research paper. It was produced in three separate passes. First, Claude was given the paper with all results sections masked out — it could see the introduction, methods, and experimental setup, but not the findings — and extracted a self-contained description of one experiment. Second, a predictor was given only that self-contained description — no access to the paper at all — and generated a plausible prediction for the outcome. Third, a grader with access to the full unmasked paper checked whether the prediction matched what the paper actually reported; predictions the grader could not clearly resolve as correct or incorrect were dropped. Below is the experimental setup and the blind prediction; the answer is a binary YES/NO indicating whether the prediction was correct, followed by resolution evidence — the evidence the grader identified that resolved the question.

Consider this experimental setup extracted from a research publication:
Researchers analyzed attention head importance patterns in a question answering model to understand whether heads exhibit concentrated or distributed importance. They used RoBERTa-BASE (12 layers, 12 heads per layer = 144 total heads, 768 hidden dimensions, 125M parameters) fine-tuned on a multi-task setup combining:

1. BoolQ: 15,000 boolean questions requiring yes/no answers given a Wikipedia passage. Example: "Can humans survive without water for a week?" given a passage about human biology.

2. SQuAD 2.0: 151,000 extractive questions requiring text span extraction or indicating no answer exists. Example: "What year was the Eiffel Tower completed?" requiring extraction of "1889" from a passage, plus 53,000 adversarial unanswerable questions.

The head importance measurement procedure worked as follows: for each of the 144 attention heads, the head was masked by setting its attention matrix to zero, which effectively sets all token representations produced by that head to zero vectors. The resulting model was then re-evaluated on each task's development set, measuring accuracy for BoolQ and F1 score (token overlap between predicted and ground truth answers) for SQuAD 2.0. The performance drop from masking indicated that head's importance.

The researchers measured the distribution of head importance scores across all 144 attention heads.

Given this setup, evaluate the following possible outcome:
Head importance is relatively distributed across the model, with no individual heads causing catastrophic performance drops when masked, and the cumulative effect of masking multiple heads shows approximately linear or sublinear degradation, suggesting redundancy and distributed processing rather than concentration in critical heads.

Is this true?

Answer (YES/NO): NO